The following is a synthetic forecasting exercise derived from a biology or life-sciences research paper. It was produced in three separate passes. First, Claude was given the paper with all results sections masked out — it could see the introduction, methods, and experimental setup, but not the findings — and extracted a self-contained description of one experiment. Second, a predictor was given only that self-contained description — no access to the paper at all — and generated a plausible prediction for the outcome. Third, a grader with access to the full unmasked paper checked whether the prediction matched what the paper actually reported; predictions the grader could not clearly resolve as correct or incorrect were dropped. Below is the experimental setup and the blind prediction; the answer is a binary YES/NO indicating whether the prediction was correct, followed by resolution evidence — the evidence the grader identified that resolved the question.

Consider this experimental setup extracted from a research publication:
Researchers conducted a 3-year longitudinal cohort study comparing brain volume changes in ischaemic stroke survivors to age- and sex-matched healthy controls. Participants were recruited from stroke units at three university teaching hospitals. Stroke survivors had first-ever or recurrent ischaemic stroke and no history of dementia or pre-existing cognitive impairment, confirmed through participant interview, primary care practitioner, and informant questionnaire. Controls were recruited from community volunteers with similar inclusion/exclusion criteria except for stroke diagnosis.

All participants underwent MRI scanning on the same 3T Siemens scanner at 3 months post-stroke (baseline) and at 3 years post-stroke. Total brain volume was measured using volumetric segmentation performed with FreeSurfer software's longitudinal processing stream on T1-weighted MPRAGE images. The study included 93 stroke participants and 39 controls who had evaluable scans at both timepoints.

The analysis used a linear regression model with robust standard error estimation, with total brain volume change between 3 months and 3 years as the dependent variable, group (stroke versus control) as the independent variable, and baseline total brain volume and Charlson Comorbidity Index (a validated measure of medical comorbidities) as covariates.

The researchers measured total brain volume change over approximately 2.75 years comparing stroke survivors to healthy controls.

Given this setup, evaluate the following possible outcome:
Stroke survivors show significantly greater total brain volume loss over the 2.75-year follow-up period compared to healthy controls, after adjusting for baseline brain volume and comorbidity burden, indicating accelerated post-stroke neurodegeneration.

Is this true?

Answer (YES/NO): YES